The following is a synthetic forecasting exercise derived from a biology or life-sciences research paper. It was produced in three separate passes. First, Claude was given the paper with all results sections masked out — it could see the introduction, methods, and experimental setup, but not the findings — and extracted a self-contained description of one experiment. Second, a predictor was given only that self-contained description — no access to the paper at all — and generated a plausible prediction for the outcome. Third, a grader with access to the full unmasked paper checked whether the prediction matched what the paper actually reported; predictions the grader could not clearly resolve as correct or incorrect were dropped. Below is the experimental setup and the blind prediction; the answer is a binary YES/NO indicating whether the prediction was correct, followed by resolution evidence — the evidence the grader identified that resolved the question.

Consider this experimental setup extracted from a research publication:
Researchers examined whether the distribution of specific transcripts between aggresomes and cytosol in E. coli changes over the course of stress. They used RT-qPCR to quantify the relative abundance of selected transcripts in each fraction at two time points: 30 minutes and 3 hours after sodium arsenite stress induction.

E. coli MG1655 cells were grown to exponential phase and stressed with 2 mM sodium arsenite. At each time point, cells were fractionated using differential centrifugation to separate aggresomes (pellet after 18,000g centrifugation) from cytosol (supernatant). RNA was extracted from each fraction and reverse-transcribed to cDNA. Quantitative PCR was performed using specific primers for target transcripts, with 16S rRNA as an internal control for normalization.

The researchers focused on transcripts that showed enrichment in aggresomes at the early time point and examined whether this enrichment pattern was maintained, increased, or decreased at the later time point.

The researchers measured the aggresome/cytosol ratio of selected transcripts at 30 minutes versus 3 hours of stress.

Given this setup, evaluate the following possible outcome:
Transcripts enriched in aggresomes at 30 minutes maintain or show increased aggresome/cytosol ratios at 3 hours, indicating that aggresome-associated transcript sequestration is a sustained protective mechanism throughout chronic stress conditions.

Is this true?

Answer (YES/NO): YES